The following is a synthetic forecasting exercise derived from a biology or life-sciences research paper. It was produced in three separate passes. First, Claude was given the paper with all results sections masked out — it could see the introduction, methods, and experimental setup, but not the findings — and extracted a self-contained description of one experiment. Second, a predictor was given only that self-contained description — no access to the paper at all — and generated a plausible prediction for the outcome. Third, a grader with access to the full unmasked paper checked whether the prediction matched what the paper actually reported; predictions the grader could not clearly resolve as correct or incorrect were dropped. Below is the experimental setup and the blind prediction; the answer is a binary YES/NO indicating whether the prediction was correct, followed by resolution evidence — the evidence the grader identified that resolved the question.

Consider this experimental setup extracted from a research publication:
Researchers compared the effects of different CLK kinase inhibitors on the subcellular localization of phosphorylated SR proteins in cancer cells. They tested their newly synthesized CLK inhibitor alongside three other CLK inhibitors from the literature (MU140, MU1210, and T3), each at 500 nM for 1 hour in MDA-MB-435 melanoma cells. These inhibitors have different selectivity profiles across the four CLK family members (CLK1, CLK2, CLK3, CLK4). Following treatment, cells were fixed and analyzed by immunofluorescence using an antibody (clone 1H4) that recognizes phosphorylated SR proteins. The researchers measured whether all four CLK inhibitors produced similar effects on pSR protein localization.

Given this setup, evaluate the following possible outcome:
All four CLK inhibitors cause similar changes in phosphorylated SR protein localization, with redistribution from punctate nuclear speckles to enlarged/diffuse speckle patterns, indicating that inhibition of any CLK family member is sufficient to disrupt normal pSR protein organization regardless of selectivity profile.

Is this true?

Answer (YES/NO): NO